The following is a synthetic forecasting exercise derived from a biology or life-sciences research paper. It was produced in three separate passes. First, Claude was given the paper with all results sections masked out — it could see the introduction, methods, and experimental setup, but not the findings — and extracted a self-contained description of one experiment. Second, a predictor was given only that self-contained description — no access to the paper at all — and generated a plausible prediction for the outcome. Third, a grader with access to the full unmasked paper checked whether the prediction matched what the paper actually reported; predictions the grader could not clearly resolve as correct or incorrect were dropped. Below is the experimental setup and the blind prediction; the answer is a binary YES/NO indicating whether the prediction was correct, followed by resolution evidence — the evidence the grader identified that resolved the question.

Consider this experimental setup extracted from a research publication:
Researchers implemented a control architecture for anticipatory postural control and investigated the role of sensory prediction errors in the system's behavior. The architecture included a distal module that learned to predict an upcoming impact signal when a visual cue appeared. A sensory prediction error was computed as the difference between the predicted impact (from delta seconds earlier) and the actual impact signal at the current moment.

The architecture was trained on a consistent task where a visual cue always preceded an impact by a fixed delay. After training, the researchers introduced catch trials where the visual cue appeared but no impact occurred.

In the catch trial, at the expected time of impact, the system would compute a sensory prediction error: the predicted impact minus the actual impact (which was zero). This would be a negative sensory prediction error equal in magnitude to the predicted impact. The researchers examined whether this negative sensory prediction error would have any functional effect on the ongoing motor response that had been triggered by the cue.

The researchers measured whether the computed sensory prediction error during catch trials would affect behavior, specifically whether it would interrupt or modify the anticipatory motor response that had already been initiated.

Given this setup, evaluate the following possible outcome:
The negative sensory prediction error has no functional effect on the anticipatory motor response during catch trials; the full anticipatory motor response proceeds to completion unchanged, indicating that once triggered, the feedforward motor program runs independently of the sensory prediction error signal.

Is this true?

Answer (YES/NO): NO